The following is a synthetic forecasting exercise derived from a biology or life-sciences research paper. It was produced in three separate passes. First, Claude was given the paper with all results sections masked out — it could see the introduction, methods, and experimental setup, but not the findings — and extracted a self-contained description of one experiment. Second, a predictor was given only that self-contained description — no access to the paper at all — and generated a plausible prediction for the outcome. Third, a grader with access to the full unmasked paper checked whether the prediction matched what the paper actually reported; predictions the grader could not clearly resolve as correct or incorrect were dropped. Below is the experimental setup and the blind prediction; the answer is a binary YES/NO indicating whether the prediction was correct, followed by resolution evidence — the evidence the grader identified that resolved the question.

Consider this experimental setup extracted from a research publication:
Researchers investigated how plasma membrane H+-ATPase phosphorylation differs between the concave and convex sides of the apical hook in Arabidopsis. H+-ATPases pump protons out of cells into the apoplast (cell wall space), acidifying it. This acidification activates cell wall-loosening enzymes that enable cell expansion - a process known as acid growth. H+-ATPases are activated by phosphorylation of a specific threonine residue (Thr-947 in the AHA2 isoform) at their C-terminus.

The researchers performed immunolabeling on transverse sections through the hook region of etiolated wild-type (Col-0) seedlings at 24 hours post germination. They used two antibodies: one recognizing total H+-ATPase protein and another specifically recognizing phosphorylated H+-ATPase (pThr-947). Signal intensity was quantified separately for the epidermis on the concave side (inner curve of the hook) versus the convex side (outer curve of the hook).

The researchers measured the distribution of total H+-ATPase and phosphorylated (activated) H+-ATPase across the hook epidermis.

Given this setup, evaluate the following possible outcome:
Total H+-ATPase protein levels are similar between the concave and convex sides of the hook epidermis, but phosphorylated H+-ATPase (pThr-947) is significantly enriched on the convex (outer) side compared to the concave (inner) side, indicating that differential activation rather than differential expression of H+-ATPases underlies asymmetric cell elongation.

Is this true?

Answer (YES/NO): YES